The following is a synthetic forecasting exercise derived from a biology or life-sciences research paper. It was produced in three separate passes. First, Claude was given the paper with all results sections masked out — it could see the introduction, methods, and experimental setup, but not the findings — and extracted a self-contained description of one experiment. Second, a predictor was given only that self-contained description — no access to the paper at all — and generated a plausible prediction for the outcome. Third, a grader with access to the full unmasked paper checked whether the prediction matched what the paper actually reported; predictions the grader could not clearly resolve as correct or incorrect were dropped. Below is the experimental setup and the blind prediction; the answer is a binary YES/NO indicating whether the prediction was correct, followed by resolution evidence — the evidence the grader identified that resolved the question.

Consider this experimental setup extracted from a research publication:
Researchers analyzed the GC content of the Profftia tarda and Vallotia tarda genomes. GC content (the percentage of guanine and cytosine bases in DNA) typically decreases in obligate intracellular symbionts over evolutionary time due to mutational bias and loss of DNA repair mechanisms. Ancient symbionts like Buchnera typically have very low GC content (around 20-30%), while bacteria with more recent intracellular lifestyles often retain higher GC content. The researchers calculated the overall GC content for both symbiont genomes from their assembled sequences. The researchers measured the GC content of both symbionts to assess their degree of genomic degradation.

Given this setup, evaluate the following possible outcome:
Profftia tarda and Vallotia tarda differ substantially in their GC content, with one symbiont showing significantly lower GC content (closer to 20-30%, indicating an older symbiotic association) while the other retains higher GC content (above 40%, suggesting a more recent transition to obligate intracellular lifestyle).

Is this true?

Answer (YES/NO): NO